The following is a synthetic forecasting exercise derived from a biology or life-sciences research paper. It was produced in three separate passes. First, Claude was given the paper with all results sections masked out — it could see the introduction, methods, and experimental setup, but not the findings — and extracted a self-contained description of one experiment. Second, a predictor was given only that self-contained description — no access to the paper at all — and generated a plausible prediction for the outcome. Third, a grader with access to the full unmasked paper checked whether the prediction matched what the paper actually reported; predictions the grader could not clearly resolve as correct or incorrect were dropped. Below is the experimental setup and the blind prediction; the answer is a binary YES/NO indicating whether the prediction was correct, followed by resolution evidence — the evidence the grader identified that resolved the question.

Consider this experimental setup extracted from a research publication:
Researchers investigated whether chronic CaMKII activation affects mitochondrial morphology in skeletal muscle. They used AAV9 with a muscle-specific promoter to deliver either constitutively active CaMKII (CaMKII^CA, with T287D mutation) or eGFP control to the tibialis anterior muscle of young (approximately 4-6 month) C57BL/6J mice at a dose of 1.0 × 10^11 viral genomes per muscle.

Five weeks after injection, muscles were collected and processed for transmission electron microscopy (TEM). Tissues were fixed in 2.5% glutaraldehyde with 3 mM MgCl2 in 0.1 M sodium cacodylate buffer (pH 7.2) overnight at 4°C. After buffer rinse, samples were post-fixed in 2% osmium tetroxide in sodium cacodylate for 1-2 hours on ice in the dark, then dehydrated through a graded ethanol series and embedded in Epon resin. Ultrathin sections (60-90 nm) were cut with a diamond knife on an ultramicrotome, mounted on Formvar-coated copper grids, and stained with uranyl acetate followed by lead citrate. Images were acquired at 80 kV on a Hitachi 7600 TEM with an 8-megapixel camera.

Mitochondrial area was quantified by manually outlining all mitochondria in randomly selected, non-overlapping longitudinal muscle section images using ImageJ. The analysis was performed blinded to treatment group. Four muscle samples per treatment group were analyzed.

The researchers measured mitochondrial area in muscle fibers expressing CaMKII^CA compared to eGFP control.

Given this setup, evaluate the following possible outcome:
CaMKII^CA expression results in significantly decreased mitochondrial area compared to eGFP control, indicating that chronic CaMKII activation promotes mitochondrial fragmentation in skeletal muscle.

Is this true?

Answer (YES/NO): YES